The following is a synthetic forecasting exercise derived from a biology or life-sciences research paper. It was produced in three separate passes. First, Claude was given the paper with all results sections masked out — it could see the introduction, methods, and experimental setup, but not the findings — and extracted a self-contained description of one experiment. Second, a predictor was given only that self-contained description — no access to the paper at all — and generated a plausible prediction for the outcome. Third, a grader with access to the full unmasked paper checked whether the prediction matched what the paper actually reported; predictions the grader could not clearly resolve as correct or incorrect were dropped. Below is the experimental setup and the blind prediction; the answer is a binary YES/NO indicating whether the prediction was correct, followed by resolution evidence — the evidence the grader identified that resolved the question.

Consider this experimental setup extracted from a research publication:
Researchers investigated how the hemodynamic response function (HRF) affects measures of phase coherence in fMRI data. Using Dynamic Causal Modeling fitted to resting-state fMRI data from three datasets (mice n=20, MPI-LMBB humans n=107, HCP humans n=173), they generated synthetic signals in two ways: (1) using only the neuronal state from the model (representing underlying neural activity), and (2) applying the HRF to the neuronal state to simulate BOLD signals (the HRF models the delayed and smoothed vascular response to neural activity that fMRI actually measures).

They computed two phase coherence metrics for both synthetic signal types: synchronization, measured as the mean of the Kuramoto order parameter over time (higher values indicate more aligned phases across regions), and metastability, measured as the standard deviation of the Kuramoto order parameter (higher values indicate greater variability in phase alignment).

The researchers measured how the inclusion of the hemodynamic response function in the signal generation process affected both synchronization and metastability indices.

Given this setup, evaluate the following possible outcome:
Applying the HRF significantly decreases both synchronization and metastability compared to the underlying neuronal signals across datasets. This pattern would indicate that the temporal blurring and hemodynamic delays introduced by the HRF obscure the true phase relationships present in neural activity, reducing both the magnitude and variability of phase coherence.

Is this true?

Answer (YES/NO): NO